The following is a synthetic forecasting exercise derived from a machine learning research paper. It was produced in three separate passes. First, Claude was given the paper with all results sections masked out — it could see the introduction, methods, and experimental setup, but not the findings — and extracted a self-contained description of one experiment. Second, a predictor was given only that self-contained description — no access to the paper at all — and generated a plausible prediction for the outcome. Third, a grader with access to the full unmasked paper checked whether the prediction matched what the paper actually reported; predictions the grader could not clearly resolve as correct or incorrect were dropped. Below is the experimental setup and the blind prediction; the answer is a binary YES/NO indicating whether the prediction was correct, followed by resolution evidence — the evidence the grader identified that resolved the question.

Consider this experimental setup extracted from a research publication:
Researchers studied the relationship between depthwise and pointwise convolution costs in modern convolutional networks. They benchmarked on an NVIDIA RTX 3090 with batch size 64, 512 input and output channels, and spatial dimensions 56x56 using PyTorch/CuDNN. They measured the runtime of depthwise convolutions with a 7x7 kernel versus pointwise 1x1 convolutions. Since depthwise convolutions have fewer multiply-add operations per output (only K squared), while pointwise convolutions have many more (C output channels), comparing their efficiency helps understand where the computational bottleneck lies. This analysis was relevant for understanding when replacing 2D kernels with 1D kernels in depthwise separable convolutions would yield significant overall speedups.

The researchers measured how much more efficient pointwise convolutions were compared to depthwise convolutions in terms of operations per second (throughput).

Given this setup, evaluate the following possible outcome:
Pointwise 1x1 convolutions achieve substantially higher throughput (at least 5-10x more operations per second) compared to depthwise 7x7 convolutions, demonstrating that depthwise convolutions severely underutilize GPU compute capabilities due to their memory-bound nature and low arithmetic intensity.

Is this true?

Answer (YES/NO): NO